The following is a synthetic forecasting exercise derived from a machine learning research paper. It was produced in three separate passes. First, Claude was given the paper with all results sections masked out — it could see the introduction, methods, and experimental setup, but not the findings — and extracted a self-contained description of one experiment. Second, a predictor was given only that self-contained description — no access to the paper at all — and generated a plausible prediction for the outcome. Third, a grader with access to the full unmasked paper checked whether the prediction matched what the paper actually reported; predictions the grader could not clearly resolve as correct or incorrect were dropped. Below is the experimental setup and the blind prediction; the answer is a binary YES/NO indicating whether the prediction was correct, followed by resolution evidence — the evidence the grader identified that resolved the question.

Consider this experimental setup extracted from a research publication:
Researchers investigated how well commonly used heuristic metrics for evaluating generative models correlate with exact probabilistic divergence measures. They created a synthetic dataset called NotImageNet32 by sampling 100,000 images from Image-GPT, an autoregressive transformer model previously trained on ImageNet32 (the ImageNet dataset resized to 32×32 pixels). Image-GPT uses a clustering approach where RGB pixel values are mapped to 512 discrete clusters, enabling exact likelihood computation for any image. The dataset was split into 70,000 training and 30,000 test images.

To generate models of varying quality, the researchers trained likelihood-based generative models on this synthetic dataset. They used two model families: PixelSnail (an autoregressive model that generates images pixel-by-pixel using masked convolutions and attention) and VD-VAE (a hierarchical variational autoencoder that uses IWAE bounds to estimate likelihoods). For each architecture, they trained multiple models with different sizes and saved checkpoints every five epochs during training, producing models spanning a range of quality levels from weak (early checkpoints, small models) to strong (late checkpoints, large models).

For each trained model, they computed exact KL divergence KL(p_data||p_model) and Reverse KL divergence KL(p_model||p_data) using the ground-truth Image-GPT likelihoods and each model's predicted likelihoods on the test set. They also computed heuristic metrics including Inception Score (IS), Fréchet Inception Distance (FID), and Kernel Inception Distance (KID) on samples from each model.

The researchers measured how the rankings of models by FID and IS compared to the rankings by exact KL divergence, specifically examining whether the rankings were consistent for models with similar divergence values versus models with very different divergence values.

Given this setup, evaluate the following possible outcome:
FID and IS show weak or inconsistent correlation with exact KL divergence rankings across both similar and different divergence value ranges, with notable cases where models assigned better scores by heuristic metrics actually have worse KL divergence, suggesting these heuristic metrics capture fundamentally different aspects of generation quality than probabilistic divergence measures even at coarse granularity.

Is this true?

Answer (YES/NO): NO